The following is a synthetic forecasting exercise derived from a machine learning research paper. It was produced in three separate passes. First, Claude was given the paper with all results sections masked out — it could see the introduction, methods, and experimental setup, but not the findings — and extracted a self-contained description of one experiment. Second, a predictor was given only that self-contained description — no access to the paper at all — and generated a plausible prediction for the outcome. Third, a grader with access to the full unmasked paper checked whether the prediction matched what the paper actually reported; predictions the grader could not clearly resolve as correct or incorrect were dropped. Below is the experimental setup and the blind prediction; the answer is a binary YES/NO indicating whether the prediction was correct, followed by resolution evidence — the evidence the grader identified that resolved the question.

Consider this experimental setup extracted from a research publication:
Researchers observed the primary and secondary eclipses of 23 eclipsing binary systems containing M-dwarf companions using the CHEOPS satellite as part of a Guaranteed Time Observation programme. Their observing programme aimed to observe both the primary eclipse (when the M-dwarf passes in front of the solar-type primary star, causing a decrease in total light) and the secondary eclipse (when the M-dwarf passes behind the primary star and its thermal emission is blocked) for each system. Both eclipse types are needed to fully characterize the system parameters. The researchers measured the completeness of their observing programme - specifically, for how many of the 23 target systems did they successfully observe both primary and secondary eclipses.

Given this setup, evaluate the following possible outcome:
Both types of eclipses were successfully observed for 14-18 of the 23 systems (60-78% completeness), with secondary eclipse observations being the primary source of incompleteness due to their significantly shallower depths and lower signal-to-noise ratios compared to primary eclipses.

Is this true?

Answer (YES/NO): NO